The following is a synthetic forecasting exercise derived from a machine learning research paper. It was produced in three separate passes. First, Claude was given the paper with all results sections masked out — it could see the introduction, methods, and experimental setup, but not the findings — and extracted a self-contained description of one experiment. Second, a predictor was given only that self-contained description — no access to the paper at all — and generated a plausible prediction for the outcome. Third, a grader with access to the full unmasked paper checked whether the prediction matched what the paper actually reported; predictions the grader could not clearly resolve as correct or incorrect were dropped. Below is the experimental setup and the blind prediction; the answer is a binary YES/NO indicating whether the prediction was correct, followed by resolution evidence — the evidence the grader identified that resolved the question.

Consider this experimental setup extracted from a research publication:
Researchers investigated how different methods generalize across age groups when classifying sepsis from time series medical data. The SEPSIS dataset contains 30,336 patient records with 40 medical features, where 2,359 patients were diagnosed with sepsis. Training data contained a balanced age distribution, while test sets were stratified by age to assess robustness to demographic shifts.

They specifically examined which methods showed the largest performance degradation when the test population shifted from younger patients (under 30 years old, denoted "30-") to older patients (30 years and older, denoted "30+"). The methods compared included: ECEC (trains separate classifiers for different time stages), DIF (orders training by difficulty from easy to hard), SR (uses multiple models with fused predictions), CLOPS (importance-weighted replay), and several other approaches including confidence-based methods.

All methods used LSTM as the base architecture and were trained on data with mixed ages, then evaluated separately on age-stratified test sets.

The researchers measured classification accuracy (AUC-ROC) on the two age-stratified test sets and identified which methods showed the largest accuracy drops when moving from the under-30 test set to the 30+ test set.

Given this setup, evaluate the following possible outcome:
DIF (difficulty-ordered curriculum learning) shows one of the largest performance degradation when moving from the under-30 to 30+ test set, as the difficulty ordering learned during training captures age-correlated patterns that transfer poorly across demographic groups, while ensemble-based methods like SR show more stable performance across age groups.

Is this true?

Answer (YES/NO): YES